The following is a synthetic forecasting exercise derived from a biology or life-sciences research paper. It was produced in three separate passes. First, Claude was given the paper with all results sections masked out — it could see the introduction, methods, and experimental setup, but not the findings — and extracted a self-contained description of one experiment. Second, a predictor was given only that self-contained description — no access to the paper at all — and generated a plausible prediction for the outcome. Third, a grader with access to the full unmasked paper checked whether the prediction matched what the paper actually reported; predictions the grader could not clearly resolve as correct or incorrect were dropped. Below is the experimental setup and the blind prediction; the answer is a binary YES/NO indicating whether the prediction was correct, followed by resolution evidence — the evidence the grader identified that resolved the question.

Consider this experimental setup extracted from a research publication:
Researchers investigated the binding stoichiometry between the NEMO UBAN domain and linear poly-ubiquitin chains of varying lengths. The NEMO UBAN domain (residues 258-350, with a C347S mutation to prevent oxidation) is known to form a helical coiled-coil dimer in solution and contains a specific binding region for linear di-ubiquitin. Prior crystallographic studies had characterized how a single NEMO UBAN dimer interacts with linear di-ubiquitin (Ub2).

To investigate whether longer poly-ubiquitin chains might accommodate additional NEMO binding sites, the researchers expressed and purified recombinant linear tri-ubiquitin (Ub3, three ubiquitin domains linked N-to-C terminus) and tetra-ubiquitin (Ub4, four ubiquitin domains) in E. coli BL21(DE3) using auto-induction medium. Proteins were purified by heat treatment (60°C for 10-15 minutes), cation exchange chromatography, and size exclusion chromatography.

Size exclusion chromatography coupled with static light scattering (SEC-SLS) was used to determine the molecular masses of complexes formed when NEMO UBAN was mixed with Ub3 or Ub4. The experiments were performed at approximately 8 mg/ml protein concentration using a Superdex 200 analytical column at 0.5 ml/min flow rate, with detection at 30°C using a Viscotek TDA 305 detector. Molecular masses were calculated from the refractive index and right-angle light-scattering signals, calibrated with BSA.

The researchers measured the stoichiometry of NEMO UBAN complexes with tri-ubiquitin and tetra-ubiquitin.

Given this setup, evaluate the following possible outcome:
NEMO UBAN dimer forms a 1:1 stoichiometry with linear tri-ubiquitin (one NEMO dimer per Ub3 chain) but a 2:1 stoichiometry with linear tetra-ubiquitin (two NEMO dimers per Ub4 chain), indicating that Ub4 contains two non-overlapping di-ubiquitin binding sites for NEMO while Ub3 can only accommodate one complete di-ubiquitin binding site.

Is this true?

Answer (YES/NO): NO